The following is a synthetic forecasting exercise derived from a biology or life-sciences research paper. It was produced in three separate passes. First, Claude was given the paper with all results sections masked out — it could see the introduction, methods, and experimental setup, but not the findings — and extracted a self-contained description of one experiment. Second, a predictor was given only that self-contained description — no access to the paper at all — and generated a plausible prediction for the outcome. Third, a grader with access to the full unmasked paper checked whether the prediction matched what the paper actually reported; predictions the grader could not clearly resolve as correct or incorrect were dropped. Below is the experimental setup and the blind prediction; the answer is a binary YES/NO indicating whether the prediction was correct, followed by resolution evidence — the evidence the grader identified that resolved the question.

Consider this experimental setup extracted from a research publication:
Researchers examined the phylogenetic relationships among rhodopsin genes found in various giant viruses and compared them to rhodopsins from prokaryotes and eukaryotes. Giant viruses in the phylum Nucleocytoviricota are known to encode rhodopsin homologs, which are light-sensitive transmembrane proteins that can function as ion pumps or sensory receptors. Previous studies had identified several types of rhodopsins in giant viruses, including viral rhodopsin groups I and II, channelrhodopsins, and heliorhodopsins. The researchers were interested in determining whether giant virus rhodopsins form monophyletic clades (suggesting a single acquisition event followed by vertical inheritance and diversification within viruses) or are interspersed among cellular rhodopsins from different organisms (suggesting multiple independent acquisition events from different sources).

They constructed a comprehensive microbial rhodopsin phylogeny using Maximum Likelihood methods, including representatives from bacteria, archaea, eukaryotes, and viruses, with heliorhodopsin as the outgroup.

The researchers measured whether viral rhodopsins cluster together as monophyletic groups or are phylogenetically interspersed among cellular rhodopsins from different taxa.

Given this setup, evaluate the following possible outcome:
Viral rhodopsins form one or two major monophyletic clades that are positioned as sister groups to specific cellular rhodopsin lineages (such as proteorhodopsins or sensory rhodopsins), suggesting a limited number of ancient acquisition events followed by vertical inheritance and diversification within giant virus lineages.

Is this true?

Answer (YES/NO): NO